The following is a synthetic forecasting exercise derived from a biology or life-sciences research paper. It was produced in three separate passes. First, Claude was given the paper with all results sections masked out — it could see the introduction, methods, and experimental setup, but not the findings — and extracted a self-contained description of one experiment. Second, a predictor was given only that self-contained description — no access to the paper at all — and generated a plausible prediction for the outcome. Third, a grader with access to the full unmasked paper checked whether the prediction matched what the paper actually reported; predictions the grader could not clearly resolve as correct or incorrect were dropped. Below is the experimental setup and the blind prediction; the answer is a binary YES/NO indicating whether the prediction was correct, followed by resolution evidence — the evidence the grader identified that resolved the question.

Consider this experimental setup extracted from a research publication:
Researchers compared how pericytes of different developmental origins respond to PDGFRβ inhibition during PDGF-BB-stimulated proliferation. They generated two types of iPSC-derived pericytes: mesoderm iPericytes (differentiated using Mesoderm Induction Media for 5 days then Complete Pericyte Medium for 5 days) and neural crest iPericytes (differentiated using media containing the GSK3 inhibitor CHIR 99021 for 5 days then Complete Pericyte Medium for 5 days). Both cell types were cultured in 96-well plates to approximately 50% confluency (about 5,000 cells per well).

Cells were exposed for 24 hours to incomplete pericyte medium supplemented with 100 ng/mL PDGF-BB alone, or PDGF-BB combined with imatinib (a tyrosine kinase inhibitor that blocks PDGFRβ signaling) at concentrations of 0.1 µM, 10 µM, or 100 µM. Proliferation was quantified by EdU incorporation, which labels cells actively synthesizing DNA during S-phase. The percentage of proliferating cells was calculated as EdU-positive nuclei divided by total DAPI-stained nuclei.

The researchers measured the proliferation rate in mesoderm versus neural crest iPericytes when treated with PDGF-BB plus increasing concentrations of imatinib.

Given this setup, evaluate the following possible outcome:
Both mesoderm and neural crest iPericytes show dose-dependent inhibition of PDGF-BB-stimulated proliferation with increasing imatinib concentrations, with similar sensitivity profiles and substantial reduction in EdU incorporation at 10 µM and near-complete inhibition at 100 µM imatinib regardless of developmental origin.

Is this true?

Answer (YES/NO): NO